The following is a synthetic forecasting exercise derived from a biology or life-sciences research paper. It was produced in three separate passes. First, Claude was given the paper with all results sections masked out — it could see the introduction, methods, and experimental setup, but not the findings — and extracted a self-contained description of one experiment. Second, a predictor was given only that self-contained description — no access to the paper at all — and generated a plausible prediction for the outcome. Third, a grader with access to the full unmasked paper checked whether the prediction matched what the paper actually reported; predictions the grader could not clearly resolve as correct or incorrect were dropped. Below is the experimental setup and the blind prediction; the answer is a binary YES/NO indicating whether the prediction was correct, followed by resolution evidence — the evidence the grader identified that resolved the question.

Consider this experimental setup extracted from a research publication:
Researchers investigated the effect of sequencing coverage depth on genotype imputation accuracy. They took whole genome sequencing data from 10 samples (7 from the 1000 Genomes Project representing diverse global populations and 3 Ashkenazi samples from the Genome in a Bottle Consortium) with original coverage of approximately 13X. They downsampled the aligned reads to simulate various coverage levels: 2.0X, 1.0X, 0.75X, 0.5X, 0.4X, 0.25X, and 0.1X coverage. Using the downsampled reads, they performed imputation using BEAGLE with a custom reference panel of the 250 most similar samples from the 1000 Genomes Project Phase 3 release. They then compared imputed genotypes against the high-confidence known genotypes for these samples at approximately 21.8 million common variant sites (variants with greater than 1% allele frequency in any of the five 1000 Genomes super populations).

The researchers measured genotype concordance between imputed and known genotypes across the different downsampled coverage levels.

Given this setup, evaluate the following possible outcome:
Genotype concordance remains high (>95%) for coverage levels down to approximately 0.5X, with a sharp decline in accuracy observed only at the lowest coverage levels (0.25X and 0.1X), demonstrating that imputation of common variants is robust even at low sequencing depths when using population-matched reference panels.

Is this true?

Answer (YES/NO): NO